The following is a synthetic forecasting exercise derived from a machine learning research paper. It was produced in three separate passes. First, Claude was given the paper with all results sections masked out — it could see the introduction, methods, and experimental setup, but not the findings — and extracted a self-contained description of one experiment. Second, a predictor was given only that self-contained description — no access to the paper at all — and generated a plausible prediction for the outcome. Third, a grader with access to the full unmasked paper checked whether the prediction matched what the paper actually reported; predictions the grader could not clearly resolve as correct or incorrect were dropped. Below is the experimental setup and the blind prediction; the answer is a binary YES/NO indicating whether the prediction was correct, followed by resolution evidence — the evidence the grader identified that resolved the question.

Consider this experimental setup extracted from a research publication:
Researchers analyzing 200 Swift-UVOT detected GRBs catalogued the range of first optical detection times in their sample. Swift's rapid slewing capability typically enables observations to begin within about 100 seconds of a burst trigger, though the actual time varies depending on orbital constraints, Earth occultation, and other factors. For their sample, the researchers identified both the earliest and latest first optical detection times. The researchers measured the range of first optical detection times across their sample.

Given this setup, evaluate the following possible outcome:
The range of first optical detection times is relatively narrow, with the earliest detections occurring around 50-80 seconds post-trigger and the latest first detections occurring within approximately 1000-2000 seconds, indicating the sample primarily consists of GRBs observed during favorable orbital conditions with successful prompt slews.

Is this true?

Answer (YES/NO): NO